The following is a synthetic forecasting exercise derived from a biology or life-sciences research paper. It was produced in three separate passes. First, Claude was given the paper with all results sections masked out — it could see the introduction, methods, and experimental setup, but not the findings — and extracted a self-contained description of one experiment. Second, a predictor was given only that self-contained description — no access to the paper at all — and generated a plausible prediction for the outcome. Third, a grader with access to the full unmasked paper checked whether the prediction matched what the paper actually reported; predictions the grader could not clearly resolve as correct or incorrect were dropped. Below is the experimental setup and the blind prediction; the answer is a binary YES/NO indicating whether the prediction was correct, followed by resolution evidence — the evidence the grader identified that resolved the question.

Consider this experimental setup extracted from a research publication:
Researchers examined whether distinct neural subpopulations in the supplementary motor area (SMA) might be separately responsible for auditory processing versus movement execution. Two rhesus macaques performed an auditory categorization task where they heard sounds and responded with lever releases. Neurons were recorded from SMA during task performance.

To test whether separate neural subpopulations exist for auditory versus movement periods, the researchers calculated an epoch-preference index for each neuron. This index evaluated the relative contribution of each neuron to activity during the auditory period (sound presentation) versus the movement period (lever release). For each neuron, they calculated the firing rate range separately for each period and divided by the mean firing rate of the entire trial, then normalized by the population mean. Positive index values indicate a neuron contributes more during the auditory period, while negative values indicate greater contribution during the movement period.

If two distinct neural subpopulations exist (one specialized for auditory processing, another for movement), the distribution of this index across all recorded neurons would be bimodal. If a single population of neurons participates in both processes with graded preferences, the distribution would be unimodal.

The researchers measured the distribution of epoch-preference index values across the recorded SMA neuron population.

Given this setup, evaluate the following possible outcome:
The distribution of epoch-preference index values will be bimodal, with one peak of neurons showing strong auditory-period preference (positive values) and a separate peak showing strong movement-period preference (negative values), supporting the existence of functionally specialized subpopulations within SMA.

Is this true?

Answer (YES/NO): NO